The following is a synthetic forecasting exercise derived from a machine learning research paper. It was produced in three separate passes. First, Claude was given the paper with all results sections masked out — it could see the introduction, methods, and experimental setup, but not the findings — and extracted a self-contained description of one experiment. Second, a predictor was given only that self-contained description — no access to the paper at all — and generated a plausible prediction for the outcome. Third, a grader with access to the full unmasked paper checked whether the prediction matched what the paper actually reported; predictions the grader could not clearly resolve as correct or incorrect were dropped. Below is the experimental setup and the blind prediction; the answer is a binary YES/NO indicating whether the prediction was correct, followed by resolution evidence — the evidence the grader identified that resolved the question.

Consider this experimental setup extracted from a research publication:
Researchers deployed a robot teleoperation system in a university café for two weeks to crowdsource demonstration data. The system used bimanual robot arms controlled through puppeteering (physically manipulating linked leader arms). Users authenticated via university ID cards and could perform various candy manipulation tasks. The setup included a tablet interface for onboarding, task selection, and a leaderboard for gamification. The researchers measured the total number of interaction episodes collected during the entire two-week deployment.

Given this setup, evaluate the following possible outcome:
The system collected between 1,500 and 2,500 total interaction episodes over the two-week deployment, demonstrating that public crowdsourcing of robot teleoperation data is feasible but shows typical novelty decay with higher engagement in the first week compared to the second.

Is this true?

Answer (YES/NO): NO